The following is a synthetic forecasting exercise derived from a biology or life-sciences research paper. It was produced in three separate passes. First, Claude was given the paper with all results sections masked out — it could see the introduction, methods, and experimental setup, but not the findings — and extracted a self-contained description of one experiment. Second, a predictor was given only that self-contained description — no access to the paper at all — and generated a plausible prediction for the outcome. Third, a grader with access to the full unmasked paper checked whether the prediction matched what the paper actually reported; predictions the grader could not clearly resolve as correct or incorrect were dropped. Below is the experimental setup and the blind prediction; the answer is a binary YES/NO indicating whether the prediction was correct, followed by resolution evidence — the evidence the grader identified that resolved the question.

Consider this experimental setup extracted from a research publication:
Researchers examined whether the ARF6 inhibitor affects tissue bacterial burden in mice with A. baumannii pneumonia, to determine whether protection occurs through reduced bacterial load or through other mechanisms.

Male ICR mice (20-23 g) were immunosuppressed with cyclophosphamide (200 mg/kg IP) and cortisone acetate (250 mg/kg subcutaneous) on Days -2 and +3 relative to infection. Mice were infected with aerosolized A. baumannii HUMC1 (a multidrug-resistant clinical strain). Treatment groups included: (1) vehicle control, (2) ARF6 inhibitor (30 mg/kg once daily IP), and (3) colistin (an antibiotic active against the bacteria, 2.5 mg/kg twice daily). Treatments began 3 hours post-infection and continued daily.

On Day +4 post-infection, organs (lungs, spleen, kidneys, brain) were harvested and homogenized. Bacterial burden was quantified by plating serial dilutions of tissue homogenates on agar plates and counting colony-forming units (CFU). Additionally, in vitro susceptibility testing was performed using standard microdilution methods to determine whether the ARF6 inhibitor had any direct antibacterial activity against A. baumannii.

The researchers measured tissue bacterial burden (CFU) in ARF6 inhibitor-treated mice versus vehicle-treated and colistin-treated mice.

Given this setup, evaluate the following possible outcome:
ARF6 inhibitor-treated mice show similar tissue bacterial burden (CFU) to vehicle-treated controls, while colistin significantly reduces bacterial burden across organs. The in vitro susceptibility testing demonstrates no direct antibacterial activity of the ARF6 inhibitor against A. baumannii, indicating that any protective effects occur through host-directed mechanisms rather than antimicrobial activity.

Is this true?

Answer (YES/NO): NO